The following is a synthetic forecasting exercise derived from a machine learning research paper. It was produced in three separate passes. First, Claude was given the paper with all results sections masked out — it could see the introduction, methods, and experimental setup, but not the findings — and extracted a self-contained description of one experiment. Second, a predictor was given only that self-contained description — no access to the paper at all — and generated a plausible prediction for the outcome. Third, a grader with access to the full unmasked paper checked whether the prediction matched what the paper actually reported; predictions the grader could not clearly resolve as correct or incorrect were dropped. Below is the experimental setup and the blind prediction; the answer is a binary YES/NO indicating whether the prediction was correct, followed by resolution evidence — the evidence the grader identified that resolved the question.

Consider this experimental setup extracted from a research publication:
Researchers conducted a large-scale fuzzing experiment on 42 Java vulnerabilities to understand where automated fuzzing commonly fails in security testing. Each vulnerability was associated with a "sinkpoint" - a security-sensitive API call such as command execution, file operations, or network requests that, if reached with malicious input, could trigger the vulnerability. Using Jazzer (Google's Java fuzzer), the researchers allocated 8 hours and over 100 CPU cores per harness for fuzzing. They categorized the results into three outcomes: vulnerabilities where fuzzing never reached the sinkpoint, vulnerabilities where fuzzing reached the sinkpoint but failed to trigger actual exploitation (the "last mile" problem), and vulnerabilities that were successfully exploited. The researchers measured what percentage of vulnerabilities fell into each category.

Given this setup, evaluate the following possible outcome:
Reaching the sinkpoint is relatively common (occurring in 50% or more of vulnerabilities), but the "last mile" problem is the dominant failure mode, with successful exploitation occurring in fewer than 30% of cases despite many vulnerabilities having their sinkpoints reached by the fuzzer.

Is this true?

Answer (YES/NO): NO